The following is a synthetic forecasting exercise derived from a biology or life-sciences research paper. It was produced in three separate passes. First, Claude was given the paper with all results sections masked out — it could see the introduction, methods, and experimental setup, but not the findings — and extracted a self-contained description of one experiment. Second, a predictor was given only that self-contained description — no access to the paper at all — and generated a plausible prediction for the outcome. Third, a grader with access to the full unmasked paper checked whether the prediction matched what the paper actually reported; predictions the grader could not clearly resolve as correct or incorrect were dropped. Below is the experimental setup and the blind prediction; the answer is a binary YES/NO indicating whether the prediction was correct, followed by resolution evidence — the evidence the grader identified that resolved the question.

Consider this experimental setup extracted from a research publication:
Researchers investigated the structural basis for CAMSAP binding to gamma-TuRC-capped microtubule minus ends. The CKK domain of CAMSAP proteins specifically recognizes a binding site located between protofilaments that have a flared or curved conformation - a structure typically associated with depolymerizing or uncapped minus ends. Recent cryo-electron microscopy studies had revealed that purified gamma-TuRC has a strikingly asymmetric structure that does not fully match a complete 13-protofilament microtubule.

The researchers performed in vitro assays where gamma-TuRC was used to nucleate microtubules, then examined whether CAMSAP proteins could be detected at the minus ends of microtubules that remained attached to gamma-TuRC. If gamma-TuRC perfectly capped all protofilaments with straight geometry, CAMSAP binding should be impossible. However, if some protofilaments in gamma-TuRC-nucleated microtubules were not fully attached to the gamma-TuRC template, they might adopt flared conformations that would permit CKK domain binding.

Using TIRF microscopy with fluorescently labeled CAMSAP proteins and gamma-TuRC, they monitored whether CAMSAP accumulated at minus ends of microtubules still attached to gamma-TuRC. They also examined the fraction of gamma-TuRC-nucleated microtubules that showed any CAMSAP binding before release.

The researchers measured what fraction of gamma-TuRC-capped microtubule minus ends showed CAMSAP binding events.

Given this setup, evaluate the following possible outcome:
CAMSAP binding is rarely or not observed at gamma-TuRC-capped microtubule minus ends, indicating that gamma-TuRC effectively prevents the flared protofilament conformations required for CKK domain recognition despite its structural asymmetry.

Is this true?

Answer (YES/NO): NO